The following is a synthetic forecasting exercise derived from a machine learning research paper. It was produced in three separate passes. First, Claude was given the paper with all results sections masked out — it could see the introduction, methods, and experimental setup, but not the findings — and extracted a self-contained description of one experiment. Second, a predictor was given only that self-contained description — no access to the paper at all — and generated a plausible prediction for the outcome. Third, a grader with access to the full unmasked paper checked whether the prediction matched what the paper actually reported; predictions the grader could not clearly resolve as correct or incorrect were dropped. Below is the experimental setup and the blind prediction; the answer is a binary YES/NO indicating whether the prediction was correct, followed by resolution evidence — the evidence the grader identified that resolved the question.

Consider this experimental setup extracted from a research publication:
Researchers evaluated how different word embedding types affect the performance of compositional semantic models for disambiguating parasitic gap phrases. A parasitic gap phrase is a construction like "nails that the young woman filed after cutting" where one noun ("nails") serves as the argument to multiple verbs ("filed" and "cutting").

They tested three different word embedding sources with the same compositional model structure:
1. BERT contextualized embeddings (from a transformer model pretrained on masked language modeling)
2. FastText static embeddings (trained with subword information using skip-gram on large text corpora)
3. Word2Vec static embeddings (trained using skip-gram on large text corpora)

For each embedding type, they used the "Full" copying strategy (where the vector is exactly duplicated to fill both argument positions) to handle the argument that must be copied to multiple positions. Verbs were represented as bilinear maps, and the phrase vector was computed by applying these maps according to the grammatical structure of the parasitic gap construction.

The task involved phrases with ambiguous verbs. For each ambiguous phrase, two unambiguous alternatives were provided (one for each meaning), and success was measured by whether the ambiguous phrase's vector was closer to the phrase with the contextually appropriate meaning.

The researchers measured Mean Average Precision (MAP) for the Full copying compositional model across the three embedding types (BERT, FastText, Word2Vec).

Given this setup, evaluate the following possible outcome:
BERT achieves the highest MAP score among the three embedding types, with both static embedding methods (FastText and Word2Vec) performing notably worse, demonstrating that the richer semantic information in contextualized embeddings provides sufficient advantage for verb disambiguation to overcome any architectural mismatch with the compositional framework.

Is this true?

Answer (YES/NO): NO